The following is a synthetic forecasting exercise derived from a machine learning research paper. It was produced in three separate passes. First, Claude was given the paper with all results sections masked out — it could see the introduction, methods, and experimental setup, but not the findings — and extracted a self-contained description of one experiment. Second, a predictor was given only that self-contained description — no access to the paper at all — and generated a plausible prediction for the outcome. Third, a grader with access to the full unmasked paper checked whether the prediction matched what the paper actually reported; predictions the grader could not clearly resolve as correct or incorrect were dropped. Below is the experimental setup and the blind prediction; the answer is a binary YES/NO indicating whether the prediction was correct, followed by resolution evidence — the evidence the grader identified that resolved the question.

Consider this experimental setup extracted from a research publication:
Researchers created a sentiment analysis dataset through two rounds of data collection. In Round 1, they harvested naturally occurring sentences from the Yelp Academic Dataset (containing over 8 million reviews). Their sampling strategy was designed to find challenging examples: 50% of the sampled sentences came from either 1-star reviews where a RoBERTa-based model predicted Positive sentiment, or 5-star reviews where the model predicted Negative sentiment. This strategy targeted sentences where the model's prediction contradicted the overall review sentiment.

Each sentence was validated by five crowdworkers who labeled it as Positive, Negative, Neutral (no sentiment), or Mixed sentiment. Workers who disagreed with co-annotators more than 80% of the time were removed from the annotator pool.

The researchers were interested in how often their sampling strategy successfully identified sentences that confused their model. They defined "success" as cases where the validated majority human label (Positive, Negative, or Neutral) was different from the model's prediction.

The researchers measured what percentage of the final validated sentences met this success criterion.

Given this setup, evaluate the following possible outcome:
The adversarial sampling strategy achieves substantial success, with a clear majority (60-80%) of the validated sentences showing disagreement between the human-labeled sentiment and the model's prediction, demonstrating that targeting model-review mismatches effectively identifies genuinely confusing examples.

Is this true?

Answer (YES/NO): NO